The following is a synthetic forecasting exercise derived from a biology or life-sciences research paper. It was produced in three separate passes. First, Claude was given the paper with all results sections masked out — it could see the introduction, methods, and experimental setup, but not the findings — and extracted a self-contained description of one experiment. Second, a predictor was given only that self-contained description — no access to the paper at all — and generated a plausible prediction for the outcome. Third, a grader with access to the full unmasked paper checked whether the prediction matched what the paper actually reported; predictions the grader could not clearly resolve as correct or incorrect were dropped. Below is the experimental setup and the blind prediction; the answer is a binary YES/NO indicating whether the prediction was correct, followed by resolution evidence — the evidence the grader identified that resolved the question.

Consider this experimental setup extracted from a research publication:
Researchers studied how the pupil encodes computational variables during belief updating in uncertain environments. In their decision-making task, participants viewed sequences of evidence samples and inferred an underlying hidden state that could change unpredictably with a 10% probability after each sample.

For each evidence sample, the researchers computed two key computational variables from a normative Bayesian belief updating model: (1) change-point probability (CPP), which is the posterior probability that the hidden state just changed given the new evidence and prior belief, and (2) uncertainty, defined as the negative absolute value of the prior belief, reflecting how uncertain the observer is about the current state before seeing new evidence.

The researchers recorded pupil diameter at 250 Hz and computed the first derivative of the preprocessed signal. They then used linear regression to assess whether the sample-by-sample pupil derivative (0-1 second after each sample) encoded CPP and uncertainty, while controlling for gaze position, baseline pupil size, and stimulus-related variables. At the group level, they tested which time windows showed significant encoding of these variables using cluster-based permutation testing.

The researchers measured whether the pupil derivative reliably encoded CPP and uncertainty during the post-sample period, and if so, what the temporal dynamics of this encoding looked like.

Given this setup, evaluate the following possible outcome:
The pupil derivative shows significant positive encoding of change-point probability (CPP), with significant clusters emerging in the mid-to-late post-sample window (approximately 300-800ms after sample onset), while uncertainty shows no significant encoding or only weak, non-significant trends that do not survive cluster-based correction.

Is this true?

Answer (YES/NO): NO